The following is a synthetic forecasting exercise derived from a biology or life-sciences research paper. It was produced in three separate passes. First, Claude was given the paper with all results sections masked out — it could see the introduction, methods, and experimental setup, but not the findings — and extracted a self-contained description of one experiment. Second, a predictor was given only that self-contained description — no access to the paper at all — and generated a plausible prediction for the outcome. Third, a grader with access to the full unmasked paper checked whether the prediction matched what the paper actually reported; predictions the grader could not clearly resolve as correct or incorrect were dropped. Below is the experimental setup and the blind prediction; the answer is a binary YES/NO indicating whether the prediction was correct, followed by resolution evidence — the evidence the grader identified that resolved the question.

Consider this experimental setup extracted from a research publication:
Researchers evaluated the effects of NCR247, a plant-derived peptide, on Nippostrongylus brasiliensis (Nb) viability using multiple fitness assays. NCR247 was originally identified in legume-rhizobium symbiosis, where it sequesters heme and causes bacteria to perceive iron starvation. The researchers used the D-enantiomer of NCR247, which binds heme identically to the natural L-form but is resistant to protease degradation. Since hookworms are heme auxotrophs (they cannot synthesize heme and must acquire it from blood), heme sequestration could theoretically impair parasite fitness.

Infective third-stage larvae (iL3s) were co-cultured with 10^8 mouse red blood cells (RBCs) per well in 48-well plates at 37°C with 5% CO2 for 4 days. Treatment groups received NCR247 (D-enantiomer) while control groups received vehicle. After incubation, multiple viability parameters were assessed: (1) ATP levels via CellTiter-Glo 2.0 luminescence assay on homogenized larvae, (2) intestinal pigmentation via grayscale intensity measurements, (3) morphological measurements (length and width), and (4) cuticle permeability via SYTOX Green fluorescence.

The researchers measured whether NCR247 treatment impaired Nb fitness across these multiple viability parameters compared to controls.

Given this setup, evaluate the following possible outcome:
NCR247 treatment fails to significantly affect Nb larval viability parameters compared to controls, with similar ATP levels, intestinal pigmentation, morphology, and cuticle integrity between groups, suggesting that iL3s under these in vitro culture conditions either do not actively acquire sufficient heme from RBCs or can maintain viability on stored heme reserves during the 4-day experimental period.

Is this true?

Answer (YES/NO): YES